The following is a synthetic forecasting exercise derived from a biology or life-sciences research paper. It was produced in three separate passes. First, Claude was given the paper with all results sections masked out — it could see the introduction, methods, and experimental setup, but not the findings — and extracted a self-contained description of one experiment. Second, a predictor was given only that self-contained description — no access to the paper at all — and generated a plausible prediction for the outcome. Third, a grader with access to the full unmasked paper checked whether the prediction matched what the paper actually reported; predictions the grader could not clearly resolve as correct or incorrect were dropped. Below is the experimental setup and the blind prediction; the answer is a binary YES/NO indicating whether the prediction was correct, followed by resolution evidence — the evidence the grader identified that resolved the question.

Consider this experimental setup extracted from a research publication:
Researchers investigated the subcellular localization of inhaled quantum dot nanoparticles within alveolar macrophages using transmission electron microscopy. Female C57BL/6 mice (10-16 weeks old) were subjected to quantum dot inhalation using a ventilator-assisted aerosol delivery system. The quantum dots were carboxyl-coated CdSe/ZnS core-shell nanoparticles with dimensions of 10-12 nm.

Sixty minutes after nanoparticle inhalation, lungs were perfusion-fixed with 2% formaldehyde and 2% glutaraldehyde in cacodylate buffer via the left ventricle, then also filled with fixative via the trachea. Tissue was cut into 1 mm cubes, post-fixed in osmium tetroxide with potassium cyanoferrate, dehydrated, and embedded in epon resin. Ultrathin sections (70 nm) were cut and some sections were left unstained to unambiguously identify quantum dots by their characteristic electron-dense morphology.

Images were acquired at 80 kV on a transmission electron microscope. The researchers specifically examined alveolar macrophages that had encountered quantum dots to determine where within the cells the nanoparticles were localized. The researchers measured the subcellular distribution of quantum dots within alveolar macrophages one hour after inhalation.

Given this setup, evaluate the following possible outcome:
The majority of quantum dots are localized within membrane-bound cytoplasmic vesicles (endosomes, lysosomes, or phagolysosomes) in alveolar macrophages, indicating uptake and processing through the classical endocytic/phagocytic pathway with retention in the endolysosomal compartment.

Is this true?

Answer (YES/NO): NO